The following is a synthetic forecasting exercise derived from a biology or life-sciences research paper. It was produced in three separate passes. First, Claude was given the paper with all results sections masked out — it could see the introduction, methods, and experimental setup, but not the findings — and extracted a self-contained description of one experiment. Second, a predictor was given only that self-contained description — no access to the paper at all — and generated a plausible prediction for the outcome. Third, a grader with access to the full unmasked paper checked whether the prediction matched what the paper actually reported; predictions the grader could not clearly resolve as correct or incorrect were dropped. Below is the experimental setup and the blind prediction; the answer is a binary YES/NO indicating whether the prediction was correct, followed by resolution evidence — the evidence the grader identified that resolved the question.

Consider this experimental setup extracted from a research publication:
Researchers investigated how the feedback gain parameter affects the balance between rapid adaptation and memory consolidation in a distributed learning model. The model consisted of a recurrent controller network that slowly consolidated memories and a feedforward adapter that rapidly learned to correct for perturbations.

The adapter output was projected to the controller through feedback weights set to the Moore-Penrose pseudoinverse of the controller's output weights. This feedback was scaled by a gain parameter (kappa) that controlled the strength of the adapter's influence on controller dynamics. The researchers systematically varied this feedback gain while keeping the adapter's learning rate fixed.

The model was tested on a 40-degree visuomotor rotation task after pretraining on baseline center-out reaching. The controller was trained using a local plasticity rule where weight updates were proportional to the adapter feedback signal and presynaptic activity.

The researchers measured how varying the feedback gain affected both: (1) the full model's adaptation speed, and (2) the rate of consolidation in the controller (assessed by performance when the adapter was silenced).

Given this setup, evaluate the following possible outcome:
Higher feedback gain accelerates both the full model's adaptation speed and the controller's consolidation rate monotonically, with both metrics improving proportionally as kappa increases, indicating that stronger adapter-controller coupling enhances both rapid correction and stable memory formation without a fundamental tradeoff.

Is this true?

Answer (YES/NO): NO